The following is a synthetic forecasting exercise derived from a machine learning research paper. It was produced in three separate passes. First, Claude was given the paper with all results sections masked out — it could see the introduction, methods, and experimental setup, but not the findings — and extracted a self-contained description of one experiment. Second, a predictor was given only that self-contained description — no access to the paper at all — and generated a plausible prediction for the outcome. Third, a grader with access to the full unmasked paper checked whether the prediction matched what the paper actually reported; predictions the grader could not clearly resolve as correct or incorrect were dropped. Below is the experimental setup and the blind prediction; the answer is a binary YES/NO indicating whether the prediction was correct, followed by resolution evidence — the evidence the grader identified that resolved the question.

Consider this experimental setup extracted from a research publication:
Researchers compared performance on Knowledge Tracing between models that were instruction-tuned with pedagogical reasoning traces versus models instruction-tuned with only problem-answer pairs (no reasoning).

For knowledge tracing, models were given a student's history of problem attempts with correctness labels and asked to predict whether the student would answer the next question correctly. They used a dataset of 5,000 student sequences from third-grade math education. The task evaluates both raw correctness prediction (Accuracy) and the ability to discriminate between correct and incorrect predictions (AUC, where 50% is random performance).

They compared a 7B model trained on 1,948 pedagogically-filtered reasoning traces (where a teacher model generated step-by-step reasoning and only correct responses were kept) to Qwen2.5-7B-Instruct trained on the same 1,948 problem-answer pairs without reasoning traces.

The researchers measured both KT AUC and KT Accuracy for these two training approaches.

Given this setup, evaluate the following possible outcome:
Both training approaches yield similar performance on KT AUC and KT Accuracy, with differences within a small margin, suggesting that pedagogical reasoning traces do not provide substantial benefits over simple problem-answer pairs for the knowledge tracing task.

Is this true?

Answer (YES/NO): NO